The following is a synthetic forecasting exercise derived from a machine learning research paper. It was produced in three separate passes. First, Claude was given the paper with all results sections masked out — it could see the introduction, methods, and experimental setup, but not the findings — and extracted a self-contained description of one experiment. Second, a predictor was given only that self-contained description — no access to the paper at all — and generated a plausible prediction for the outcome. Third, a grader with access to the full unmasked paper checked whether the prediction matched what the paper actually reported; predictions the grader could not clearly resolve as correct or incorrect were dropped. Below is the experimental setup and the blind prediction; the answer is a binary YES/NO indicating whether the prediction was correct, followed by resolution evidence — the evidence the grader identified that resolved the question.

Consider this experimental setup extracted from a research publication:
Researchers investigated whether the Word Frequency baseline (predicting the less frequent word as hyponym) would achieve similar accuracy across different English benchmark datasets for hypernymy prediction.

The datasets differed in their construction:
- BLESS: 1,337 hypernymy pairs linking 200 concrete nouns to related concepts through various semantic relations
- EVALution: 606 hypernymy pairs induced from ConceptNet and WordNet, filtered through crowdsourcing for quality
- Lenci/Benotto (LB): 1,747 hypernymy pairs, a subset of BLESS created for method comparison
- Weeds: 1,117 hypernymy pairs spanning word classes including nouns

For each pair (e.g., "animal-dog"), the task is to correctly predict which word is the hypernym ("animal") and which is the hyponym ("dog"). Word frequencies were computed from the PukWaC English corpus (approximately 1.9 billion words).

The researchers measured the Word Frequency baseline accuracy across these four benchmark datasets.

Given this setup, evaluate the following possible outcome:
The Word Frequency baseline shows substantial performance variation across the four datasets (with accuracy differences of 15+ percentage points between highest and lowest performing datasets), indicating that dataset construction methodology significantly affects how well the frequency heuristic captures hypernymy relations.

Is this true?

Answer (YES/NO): NO